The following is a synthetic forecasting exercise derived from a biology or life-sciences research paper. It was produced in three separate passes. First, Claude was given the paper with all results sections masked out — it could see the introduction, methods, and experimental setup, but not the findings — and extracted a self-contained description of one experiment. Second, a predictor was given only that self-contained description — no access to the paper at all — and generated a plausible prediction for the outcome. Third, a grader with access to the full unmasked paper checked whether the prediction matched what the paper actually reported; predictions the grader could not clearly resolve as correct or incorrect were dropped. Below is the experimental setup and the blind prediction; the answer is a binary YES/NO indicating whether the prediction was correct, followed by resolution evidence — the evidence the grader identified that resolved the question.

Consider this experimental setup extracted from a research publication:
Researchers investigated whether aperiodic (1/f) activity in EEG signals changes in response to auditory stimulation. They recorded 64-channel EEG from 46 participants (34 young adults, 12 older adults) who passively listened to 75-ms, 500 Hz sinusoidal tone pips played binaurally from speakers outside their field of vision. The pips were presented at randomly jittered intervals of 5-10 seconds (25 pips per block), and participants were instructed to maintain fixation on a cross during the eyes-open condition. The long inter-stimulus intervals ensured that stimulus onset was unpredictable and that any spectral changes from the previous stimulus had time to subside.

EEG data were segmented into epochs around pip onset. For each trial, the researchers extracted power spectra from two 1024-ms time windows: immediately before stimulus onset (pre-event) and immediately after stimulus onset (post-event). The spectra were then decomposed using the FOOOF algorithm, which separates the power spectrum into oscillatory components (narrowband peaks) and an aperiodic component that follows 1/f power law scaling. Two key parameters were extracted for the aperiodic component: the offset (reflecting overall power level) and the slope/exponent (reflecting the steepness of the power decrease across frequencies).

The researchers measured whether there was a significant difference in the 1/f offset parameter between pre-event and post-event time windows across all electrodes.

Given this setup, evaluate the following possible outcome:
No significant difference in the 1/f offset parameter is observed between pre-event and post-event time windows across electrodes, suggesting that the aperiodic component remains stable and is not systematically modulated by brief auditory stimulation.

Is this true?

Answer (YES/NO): NO